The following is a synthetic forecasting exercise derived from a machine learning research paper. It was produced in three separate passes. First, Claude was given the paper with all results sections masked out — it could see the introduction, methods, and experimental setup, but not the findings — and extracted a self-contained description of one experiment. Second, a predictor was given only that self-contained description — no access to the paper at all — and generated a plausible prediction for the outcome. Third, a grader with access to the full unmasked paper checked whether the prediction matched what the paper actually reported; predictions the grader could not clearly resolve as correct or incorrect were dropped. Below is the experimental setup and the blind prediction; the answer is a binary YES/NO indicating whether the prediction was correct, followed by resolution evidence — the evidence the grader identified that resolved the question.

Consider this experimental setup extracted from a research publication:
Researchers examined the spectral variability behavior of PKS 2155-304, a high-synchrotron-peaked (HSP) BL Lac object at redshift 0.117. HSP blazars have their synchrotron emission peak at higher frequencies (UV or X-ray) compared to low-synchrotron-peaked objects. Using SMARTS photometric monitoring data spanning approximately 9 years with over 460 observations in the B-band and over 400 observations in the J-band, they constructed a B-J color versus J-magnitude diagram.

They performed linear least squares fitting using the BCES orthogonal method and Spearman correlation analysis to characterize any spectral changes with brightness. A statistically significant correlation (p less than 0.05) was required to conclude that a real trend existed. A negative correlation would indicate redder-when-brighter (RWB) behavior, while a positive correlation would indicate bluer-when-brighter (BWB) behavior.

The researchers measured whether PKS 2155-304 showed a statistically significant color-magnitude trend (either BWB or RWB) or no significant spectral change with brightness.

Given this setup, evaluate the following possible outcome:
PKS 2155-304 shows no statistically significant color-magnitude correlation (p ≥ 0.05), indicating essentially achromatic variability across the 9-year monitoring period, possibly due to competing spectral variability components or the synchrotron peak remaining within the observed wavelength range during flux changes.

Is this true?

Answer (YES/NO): YES